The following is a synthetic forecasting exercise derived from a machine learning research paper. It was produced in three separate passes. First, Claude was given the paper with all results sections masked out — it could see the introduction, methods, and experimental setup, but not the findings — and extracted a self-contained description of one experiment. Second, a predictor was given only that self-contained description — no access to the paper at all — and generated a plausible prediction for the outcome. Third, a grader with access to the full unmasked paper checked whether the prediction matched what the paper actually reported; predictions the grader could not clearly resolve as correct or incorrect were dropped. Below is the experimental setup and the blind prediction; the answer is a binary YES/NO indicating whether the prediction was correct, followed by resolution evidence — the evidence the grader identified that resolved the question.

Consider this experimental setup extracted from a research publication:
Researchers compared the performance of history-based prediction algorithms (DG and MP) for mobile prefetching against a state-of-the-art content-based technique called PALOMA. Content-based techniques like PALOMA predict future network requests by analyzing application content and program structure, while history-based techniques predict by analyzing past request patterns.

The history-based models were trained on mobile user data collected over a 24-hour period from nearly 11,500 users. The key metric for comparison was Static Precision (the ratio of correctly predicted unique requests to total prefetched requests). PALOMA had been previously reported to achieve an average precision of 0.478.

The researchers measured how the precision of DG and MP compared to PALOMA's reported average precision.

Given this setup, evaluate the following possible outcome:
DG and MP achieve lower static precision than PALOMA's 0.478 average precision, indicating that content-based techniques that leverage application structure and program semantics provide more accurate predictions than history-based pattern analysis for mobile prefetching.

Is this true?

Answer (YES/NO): NO